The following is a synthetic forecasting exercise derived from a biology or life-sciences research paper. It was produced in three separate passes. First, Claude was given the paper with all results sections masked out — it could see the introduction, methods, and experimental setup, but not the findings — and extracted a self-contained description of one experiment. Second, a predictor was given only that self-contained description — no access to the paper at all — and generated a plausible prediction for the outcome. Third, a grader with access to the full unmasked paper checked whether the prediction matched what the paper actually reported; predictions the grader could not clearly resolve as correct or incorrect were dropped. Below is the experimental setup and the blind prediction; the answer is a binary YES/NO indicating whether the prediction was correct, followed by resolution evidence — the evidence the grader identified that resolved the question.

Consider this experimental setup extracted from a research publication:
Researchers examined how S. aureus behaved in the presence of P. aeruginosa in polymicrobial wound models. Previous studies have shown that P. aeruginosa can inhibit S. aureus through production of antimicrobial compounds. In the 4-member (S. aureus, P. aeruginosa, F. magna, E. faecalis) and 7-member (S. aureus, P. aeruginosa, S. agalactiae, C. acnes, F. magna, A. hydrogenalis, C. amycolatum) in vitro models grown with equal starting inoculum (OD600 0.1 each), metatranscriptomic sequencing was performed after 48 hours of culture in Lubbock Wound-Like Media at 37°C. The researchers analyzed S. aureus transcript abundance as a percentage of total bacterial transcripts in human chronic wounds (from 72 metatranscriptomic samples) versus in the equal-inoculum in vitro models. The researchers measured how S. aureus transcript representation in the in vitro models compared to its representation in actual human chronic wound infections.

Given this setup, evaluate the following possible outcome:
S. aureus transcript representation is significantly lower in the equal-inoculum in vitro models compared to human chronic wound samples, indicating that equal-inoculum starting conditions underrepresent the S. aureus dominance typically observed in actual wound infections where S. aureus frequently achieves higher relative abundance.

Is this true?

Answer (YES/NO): YES